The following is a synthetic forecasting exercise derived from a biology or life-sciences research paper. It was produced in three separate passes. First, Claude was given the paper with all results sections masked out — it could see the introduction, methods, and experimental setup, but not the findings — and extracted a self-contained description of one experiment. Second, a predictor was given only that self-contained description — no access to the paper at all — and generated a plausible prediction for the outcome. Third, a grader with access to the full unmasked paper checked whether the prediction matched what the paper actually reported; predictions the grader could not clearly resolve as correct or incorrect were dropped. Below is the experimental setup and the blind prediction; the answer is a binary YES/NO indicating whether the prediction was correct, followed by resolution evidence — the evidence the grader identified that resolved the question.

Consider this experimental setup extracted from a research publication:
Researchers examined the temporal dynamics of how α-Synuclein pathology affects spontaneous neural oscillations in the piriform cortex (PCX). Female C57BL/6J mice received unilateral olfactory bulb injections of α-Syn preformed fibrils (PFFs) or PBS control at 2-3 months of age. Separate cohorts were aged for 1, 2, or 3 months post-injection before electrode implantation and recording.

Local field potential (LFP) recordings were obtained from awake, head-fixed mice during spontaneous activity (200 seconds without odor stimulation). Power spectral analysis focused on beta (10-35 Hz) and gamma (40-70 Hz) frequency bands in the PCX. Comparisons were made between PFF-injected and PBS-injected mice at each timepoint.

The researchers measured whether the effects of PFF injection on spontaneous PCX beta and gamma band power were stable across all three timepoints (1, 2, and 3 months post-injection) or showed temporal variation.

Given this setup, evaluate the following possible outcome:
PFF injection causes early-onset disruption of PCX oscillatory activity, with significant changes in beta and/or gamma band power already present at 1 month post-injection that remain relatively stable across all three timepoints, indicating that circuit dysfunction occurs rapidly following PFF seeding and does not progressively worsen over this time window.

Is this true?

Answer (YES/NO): NO